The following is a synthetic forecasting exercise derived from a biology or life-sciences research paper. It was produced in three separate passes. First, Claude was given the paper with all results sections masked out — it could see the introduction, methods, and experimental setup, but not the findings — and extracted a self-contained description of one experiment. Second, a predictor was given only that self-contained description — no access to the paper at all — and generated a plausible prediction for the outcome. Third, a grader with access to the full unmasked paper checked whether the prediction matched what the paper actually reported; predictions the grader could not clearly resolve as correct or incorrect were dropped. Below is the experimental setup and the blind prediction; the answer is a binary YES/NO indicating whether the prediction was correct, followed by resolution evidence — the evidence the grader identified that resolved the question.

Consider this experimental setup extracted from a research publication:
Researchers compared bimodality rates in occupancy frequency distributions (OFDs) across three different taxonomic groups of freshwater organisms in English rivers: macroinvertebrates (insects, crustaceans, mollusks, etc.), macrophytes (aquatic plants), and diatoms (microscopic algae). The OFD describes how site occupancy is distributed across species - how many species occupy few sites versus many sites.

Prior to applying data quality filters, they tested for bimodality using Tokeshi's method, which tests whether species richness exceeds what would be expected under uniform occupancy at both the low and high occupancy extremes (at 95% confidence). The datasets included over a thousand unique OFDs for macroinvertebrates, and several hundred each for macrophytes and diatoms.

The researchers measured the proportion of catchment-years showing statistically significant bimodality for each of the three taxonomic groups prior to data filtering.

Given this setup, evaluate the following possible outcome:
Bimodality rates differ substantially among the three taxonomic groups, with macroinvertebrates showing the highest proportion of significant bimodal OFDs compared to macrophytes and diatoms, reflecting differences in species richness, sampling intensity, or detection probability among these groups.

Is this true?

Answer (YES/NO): NO